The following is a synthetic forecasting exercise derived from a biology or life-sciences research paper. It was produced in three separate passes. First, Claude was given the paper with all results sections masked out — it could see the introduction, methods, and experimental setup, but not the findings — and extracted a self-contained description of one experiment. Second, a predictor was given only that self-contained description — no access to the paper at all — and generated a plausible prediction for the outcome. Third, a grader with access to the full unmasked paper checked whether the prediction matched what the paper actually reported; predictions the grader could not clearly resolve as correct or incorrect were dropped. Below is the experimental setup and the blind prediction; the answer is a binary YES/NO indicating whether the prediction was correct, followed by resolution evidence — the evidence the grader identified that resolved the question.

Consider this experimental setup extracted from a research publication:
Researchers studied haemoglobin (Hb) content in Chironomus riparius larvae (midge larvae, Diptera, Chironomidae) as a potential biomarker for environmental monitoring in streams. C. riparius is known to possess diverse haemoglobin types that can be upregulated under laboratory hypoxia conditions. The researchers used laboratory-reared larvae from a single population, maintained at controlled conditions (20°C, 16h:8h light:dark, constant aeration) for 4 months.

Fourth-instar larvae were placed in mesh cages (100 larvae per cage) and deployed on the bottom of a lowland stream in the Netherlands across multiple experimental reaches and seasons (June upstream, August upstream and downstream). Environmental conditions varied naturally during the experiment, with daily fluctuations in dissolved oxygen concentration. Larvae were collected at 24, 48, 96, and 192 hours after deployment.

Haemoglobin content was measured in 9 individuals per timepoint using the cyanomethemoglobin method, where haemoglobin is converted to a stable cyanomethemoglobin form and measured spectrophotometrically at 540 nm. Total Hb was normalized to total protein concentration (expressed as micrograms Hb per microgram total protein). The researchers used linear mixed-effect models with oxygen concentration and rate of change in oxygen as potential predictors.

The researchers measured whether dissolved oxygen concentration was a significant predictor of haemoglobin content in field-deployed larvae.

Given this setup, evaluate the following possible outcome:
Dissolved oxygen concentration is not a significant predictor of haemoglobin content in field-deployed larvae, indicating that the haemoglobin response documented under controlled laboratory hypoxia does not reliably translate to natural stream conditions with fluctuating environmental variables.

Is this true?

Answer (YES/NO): NO